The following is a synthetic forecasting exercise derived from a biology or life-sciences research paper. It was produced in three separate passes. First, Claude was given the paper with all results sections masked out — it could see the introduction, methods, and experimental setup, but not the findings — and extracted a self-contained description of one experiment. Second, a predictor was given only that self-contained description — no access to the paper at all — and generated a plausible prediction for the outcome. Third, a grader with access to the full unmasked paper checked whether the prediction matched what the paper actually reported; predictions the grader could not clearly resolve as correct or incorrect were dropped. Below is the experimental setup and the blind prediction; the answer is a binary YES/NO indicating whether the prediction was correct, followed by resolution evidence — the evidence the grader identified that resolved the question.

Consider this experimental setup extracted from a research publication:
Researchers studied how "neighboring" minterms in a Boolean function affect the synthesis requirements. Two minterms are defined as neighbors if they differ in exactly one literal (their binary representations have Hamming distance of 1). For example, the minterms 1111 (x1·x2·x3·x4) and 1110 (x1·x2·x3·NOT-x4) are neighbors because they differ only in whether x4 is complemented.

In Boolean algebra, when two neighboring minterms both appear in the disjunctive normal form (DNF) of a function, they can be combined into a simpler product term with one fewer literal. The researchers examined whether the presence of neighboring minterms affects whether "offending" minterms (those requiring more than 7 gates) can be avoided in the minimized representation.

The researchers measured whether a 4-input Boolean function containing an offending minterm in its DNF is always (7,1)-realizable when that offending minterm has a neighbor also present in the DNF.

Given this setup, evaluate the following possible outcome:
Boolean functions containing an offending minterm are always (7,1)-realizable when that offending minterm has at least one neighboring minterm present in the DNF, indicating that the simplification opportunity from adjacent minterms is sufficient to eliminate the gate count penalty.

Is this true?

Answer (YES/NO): YES